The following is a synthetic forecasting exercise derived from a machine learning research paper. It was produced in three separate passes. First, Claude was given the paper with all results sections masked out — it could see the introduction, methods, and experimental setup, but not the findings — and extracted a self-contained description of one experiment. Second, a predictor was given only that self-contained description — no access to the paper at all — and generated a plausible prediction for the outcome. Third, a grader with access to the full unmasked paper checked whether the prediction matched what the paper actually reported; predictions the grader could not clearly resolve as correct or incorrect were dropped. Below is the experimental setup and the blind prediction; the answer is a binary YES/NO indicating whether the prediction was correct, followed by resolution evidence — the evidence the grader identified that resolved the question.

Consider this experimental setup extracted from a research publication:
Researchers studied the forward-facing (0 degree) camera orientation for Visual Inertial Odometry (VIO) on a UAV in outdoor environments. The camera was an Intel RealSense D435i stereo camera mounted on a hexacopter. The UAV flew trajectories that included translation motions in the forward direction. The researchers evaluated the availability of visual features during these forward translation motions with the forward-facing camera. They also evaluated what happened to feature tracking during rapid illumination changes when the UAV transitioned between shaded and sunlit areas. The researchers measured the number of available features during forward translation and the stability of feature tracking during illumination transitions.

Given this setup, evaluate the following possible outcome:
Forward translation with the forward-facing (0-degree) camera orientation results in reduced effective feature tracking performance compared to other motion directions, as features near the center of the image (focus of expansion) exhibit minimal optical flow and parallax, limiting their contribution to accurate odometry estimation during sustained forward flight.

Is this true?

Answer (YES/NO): NO